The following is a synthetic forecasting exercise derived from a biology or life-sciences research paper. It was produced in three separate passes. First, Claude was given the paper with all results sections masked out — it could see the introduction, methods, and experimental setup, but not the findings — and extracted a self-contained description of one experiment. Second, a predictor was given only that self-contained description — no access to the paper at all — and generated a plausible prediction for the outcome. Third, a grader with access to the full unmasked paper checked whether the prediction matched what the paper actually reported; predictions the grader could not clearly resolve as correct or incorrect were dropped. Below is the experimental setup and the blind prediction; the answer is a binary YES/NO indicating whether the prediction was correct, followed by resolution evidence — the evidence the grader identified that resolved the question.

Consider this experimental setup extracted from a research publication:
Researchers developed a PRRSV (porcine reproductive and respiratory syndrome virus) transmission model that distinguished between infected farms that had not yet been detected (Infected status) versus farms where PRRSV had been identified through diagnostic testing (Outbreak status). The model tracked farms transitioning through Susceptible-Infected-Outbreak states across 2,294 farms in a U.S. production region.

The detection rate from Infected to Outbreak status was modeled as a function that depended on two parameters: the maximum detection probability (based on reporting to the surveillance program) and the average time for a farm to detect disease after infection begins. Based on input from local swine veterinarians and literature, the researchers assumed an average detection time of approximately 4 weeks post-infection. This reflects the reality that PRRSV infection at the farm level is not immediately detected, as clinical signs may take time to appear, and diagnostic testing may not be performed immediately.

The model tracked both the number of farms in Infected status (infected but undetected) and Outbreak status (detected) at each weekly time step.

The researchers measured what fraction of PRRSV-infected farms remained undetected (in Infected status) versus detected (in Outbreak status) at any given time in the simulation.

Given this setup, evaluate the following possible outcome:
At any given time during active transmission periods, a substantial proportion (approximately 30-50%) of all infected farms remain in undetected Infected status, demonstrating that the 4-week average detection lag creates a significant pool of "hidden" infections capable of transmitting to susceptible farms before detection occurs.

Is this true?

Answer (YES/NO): NO